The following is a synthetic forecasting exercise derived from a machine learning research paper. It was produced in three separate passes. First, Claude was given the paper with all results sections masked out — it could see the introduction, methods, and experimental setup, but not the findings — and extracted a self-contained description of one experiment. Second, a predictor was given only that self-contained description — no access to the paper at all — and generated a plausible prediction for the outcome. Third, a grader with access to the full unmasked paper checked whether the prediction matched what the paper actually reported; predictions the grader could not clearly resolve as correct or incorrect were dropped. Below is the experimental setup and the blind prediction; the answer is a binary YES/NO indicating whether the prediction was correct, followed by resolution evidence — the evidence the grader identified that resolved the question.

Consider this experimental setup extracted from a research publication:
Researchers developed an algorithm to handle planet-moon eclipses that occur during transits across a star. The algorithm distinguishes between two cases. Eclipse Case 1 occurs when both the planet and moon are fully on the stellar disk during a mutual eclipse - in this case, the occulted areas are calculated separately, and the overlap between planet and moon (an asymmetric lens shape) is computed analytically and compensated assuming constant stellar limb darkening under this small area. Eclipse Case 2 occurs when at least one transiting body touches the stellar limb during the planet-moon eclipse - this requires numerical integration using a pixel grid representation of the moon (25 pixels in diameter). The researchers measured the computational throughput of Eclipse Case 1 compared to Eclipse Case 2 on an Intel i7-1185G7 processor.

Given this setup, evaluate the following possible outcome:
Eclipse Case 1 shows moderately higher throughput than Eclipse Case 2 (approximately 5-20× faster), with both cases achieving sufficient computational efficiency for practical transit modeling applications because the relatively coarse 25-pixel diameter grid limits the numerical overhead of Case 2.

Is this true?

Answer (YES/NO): NO